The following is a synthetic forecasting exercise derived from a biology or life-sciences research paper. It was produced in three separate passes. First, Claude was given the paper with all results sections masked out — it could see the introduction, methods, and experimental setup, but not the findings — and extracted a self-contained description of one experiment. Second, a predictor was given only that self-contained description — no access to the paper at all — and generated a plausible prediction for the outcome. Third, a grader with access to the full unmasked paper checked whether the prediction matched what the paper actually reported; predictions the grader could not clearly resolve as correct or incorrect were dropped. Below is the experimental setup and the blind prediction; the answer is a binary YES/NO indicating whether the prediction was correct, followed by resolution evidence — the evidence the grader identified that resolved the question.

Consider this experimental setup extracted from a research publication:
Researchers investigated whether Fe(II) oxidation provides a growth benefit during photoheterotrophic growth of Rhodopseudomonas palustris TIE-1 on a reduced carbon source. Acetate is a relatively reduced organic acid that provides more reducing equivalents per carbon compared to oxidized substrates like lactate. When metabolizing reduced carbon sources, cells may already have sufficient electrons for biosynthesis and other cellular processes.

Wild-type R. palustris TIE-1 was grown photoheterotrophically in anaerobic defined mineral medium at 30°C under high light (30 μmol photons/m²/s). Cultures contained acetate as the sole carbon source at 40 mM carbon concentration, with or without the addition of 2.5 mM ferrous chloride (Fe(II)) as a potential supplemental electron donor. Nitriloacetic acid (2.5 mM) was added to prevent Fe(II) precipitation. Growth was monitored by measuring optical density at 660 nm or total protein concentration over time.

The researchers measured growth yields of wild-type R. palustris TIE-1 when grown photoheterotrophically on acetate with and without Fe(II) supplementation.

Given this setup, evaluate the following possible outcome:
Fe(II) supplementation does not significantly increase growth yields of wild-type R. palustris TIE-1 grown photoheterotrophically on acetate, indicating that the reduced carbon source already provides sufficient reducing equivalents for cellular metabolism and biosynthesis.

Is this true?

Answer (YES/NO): YES